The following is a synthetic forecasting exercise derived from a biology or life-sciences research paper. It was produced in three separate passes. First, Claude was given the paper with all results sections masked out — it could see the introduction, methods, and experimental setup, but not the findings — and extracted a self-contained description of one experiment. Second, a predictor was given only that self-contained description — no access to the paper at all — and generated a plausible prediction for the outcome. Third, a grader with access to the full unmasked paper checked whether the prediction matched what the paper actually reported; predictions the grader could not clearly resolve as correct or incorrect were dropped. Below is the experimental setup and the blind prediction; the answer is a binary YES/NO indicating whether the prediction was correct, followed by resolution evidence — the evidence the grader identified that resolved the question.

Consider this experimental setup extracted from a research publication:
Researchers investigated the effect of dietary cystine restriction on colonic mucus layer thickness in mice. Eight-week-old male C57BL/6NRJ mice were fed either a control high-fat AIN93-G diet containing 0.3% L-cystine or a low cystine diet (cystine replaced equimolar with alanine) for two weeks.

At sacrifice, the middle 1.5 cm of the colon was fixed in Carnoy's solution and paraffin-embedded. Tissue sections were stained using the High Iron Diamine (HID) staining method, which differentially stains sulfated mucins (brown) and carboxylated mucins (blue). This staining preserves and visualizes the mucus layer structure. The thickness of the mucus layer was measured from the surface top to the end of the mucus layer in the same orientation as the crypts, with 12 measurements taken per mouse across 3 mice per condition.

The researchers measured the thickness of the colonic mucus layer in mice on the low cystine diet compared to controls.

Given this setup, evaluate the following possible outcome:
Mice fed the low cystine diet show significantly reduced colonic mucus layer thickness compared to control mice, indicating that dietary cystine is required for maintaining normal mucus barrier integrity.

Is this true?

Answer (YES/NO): NO